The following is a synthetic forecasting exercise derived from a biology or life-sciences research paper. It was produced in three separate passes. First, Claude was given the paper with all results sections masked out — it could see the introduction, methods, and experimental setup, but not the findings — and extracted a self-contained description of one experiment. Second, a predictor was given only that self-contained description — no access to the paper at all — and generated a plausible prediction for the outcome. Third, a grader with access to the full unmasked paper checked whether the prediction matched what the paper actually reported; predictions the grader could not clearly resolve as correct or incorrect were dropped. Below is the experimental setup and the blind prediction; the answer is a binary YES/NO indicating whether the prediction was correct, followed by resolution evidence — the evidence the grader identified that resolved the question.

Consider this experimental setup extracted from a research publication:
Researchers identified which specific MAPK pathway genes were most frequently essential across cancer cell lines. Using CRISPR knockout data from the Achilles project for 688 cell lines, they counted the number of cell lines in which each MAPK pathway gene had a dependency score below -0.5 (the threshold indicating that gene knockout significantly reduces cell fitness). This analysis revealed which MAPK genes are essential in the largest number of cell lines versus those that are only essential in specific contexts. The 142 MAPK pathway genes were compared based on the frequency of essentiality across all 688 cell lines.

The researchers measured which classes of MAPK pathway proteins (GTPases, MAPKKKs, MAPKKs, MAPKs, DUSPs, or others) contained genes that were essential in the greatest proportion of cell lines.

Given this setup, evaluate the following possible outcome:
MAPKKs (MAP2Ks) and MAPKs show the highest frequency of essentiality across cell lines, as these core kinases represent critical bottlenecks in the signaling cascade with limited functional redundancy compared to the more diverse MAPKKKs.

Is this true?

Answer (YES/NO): NO